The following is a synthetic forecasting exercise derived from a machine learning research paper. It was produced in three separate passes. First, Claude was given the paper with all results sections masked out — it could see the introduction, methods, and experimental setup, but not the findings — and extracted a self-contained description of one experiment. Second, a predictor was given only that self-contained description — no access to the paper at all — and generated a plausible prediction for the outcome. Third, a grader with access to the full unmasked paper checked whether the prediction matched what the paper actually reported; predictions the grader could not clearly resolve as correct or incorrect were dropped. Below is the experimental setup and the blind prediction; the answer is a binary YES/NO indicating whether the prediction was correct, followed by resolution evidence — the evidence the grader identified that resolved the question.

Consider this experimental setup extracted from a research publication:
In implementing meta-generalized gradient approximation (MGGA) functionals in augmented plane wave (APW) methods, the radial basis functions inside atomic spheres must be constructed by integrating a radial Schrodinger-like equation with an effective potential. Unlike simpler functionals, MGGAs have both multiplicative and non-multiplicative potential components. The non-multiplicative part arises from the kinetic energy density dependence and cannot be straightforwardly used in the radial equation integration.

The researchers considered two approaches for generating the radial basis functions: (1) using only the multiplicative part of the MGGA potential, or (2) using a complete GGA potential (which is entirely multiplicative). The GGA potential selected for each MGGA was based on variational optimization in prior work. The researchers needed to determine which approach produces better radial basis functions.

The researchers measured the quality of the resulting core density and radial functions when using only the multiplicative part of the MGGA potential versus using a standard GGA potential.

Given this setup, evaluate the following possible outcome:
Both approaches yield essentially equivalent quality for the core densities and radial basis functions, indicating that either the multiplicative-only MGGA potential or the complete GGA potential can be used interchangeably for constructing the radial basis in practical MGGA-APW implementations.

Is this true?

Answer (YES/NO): NO